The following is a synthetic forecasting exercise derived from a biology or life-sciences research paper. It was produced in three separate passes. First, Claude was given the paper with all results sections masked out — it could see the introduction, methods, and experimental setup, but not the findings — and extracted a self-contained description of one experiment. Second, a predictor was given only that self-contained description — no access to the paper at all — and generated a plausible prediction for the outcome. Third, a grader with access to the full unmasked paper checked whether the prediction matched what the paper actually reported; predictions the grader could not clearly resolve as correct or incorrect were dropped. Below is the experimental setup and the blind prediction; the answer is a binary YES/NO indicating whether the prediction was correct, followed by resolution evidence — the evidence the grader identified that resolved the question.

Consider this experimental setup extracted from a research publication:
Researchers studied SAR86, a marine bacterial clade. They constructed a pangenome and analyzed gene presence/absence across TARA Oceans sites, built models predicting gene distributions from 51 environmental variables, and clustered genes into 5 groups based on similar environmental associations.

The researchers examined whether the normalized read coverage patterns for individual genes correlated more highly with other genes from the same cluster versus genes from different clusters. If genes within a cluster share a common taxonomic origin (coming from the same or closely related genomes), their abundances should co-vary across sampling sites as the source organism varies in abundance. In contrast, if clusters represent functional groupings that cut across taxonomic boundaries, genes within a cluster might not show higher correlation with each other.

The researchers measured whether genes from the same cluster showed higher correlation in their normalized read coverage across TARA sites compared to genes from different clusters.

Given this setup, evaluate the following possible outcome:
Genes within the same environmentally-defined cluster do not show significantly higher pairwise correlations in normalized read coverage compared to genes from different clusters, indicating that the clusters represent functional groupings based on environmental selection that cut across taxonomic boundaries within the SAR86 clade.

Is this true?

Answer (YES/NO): NO